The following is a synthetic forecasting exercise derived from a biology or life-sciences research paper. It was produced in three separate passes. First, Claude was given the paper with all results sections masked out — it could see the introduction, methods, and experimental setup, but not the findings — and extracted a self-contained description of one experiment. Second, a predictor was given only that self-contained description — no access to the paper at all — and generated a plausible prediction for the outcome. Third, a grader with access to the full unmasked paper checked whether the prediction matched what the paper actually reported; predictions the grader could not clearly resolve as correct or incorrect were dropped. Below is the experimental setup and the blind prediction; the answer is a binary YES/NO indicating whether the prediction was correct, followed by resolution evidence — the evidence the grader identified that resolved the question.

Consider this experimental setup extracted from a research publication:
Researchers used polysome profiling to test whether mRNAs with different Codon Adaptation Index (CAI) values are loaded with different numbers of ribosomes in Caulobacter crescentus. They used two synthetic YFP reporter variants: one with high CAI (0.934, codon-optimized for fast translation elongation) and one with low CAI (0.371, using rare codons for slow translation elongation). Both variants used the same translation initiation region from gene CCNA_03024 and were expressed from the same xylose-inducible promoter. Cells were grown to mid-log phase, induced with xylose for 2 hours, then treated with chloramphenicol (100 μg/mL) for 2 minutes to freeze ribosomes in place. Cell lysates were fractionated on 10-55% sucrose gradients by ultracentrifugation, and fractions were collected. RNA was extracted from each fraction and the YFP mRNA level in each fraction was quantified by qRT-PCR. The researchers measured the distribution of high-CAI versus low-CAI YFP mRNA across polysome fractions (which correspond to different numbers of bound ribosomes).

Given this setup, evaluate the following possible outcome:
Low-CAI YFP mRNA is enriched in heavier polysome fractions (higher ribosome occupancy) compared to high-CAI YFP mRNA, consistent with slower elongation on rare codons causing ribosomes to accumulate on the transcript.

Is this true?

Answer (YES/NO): YES